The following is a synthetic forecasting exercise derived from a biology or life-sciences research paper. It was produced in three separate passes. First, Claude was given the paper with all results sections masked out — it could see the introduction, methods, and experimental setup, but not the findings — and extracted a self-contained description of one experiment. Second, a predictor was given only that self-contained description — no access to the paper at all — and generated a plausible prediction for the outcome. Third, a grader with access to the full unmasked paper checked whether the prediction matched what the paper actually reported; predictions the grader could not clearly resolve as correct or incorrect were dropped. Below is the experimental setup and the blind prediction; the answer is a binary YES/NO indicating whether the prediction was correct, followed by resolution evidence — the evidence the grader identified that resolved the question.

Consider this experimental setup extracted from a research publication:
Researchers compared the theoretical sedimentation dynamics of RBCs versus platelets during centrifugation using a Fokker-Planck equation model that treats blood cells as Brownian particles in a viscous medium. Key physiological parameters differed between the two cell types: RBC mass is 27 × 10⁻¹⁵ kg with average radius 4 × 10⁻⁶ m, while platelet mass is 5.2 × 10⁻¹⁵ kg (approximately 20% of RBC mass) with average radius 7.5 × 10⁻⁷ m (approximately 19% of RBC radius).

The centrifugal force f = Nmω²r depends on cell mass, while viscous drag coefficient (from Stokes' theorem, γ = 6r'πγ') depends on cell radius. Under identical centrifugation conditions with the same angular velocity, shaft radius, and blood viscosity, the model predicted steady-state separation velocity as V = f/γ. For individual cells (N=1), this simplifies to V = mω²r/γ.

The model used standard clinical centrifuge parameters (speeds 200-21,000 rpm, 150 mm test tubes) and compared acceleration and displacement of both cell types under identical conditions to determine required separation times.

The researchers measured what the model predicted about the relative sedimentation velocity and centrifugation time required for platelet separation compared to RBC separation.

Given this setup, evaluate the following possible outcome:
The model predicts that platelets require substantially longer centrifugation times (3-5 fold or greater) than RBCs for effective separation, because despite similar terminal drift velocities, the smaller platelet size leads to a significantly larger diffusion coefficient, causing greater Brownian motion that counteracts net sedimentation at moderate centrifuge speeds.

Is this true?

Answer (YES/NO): NO